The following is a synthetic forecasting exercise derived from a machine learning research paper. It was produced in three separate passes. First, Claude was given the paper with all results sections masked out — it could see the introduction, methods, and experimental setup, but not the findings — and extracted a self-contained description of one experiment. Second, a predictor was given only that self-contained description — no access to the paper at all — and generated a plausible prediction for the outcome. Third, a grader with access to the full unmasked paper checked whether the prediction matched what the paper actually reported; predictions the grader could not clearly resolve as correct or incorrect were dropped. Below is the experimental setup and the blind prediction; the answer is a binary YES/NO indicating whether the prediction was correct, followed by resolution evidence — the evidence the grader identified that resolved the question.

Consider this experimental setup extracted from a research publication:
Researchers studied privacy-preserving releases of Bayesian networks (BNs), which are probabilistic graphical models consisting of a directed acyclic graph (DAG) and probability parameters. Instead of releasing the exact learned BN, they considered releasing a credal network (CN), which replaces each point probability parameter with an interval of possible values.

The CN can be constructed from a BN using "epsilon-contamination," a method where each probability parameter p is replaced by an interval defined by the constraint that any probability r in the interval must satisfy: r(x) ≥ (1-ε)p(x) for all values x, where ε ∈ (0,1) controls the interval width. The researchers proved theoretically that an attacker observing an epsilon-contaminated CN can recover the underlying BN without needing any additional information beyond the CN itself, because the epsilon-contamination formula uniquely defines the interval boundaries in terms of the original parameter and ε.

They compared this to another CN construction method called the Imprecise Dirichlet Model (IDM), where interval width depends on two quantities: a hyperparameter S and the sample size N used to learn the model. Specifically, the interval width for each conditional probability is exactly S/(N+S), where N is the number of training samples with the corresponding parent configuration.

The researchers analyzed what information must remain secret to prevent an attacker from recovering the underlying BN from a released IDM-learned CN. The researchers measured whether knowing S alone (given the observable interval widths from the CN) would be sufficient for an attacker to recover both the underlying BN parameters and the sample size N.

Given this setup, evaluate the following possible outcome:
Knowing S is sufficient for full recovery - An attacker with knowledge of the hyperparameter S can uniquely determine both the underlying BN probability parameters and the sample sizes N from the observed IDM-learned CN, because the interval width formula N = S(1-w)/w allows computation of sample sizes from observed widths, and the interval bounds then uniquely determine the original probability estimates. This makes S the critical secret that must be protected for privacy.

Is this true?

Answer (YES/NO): YES